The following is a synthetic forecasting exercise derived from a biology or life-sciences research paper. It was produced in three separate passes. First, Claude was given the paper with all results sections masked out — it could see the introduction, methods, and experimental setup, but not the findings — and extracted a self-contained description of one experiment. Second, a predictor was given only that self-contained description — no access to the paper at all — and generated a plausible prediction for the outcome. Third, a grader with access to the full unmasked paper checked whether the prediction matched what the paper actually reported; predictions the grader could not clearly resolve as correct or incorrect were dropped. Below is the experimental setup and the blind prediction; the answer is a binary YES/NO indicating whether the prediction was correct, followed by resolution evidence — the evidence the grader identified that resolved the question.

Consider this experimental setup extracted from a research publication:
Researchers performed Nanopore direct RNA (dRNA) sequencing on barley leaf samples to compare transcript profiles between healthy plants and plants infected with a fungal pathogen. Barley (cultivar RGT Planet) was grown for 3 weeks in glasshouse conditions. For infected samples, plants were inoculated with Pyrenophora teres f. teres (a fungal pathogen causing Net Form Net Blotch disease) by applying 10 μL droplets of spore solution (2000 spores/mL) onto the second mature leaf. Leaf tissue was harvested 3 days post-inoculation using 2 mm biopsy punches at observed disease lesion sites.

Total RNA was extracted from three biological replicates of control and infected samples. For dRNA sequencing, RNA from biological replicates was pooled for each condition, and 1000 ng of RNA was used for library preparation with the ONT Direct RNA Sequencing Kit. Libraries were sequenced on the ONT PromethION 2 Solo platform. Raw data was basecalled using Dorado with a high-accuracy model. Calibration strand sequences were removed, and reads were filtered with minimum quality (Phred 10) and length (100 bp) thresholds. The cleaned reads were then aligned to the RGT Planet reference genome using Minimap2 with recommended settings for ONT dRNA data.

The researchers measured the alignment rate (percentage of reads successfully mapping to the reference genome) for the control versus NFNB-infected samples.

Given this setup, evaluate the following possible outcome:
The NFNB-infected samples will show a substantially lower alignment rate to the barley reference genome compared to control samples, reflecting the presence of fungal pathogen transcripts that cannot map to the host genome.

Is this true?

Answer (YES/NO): NO